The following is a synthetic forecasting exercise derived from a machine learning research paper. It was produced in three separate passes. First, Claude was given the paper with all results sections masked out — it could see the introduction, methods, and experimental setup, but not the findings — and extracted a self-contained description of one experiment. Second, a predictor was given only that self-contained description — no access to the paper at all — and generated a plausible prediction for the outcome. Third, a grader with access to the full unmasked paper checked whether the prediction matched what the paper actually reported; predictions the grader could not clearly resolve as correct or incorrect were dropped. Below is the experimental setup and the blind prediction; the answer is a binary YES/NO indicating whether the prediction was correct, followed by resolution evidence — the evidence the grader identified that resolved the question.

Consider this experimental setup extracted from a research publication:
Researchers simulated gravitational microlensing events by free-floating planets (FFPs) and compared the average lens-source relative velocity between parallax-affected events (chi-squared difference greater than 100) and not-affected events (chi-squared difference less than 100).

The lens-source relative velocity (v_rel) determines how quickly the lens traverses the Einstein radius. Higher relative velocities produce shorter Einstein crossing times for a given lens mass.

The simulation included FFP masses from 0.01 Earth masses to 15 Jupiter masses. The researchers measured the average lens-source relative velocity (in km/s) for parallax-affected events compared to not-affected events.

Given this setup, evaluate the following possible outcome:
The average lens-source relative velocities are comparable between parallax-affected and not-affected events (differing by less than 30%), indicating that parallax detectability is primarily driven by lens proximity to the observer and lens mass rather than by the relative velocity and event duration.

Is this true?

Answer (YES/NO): NO